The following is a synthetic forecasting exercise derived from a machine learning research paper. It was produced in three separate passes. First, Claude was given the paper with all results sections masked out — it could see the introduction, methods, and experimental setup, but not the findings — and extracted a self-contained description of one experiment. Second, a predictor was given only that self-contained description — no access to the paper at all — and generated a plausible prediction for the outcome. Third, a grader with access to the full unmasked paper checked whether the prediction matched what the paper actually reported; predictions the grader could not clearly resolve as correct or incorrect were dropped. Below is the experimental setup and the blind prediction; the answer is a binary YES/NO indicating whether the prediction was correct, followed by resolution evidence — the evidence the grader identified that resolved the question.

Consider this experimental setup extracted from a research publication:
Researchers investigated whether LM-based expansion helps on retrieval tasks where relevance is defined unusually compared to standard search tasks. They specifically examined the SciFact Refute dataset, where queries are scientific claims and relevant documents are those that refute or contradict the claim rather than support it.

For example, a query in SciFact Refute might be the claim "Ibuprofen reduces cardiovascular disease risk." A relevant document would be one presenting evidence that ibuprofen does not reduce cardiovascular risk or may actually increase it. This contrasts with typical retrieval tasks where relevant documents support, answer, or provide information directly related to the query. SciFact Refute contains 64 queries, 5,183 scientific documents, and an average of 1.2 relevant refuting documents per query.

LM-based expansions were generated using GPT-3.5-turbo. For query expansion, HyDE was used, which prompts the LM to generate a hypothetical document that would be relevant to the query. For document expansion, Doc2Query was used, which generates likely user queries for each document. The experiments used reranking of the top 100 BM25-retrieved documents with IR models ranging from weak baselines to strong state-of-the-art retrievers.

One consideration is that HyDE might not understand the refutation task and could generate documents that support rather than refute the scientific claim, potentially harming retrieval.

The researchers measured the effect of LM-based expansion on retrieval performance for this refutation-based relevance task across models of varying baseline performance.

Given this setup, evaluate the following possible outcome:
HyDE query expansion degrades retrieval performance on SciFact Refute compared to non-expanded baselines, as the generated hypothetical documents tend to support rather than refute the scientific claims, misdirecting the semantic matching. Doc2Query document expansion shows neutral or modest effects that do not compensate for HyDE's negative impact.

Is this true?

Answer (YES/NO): NO